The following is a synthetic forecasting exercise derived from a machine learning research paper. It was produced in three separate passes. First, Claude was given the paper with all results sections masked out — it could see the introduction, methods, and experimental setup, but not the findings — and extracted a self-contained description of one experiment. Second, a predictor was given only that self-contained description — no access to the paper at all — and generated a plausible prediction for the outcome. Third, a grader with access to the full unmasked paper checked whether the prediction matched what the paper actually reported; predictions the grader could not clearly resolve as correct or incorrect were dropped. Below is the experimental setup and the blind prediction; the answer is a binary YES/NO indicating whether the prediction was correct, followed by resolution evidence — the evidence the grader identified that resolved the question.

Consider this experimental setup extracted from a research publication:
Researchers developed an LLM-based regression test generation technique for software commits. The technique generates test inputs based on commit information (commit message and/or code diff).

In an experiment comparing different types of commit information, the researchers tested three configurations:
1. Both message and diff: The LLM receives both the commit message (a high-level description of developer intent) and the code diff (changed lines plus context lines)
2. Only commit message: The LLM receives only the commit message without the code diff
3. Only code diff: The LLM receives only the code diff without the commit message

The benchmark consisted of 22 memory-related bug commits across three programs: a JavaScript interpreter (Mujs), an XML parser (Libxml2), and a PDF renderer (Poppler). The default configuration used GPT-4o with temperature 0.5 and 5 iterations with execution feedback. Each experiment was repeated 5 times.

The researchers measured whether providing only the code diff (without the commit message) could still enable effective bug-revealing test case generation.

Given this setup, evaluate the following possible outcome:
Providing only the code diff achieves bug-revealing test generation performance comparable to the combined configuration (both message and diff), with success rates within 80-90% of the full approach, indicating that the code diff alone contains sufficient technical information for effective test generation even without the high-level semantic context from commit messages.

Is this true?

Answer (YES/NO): NO